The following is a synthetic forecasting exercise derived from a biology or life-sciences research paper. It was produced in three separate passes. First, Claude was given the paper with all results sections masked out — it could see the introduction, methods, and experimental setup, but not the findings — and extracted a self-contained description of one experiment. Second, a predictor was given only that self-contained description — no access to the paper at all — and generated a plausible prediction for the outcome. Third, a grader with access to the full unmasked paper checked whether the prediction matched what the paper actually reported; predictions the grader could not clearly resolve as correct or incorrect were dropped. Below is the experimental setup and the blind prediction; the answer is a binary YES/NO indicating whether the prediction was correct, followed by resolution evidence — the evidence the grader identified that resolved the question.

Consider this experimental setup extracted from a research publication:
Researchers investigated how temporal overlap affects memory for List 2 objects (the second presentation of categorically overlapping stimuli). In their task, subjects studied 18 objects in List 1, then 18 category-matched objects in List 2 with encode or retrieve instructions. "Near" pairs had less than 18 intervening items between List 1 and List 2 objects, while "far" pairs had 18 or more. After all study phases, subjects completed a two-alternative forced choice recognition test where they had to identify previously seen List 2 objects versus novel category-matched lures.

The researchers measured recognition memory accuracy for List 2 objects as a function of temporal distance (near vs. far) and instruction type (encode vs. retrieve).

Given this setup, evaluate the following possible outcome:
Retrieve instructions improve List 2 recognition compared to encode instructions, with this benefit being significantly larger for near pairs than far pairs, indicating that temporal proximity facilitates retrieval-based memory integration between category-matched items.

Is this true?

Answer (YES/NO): NO